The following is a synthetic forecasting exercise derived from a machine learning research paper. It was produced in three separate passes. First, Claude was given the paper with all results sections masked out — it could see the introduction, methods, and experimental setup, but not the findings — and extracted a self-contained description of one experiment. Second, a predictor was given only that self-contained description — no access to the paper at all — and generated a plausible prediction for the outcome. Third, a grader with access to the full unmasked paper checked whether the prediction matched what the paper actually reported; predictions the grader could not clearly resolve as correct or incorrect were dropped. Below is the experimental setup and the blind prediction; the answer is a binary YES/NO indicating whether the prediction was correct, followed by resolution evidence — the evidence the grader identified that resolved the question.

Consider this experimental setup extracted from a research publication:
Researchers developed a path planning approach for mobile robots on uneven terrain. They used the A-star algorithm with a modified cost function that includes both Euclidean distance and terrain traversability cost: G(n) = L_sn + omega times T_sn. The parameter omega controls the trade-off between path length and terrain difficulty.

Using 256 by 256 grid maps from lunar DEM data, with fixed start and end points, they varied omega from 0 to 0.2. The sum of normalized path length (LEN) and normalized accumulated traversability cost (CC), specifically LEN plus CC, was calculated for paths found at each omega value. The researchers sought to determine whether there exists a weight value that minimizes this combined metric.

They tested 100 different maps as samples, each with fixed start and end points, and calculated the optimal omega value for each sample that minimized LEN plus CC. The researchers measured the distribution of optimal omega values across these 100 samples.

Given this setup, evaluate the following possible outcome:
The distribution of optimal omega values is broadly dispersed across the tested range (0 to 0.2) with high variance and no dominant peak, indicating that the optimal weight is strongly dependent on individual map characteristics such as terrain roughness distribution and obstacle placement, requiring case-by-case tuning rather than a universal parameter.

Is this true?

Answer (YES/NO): NO